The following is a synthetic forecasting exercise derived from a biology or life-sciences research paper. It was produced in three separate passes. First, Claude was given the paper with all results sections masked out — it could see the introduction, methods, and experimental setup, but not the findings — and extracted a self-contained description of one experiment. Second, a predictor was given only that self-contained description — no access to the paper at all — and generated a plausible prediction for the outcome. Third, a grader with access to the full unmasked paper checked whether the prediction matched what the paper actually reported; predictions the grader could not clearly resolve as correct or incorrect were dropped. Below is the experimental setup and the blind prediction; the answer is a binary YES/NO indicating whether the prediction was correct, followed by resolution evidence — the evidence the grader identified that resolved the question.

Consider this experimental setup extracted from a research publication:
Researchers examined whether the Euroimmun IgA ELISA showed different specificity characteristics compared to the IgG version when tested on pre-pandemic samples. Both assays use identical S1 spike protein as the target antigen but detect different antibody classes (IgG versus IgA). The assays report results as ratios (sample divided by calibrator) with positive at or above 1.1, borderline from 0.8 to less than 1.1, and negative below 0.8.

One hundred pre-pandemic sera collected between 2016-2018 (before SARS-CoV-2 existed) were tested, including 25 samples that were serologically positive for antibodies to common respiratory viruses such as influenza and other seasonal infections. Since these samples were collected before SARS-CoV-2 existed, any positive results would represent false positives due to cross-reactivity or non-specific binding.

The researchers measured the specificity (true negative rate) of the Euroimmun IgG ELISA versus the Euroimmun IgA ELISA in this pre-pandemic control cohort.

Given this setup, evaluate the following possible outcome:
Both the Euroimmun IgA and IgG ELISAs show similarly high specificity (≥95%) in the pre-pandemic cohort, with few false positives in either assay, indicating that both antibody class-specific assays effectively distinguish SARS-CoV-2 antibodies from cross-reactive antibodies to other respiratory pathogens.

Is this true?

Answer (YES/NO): NO